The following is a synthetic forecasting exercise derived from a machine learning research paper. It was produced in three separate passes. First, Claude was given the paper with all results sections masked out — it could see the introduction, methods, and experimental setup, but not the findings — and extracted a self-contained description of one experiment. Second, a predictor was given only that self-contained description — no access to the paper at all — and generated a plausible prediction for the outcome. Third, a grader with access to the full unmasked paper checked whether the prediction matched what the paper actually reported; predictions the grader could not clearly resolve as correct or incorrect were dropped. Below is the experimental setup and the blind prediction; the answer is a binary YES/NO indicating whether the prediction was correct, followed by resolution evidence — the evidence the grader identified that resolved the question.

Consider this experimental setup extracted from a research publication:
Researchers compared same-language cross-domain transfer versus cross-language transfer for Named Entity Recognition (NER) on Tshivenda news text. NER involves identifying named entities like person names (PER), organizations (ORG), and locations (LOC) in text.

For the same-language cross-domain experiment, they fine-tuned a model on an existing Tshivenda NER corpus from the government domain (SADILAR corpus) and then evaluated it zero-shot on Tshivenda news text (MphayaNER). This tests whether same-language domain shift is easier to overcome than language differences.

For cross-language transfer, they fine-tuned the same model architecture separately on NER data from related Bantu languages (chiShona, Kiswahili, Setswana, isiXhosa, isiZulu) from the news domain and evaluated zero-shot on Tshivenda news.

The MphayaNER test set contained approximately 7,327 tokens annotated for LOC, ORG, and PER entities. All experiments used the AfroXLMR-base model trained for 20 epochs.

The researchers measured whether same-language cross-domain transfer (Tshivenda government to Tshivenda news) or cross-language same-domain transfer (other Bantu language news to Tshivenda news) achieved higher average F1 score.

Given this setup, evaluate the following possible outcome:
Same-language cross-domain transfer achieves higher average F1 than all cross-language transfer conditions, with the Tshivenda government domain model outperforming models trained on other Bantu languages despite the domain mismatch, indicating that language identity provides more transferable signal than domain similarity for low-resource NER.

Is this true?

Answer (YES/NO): NO